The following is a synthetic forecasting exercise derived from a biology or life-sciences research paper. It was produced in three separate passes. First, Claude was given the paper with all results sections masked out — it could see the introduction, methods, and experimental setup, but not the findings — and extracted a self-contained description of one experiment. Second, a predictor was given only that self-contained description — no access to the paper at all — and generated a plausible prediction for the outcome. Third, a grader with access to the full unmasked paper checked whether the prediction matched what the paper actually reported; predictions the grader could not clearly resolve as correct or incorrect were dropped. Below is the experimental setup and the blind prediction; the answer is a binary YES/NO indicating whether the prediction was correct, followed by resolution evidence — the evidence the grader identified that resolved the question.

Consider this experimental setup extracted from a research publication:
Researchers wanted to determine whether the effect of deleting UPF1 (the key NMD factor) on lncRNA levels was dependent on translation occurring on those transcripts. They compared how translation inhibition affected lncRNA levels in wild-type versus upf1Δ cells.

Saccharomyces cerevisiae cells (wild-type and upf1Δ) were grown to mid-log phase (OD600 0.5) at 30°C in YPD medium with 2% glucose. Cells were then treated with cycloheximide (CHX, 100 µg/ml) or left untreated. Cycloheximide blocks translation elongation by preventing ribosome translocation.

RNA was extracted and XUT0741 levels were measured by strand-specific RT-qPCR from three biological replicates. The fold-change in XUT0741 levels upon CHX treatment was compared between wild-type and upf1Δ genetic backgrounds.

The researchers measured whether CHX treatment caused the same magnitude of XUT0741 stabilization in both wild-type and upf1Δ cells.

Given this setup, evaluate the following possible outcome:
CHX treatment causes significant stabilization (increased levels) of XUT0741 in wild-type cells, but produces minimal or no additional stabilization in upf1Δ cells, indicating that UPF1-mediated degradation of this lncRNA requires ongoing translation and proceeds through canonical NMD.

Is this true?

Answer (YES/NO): NO